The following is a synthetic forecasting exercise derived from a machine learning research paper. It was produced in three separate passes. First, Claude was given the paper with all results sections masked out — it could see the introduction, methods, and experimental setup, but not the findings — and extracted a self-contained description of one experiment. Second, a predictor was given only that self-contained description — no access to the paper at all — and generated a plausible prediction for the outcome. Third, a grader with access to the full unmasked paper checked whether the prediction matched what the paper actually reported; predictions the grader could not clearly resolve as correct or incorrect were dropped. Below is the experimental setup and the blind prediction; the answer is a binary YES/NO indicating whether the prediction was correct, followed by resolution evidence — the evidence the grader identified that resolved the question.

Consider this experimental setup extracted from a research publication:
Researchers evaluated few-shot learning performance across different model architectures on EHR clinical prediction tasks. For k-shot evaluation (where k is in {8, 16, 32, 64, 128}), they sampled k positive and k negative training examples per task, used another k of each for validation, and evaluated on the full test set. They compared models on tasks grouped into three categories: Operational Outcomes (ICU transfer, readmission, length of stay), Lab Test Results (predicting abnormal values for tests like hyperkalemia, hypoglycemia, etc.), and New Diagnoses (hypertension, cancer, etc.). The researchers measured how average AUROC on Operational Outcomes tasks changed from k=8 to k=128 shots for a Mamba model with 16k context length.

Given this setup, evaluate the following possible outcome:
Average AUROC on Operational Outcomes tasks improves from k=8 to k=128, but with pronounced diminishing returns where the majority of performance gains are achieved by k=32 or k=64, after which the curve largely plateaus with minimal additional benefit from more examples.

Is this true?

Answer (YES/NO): YES